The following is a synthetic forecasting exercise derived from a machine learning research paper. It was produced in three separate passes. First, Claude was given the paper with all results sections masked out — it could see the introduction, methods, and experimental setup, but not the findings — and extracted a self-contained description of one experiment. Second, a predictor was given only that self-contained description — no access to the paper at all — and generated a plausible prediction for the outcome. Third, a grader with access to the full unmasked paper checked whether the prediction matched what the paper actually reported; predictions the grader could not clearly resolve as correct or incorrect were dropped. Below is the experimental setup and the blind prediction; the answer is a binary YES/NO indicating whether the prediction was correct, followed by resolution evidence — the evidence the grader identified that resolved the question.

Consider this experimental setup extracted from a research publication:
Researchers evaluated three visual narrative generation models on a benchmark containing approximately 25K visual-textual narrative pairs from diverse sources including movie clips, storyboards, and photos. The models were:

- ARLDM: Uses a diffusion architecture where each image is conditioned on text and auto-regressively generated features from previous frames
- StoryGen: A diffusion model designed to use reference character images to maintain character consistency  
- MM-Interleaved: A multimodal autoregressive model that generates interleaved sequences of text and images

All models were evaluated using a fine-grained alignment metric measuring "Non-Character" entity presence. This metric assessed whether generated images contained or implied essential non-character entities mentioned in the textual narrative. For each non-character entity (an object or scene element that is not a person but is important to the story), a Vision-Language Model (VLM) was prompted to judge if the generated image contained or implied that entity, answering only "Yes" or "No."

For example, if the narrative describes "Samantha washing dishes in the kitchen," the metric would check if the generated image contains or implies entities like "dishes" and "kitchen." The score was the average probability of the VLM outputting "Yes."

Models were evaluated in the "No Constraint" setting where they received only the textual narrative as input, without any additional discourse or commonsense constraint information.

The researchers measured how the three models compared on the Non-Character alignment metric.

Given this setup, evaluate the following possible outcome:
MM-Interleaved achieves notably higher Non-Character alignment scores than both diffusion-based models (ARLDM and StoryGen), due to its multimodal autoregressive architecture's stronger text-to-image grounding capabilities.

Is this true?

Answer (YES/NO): NO